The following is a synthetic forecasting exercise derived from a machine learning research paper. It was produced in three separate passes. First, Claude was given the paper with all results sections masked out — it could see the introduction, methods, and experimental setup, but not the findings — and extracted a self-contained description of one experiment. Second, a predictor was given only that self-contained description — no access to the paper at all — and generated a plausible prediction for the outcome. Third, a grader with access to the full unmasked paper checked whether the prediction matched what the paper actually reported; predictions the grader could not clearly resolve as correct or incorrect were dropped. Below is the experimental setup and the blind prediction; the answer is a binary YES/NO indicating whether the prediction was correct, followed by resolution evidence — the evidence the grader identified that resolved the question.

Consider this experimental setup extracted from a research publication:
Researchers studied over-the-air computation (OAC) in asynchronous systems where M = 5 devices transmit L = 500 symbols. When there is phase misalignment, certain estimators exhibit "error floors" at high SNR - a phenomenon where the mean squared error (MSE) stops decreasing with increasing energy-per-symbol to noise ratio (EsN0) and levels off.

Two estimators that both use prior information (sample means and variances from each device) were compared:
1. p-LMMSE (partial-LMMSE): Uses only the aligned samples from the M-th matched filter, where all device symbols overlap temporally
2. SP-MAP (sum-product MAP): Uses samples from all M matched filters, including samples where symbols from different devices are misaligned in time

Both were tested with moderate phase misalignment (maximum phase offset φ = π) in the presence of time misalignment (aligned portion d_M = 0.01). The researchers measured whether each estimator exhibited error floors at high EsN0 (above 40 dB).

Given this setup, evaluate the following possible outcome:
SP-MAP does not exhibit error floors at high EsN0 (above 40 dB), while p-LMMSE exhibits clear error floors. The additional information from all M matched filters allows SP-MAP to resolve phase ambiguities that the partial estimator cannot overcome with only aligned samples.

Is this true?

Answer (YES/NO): YES